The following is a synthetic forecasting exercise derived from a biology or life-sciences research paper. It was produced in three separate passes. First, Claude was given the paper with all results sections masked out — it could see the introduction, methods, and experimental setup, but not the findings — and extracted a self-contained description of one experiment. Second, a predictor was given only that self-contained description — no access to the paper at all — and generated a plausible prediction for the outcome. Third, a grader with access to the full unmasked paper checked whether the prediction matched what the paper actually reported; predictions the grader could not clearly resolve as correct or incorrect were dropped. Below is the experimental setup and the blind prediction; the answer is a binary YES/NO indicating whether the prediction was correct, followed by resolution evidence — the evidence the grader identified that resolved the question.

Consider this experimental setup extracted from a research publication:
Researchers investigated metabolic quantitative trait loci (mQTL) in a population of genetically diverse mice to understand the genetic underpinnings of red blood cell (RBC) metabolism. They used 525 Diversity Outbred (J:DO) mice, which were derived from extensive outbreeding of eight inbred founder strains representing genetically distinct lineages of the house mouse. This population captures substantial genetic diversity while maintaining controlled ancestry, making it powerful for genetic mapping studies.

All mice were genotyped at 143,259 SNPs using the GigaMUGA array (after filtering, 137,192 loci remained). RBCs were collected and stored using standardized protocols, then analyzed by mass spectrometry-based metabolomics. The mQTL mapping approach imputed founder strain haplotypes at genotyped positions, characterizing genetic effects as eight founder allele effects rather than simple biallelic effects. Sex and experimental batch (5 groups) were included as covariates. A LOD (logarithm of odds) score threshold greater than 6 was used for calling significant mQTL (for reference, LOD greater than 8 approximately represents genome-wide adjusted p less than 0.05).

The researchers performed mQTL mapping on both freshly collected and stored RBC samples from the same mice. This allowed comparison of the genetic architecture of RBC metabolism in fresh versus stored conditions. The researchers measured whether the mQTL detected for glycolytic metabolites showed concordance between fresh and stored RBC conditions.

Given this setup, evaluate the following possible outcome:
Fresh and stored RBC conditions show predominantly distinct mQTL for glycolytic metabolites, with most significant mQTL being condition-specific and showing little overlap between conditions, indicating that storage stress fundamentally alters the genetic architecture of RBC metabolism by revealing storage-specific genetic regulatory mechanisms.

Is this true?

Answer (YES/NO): NO